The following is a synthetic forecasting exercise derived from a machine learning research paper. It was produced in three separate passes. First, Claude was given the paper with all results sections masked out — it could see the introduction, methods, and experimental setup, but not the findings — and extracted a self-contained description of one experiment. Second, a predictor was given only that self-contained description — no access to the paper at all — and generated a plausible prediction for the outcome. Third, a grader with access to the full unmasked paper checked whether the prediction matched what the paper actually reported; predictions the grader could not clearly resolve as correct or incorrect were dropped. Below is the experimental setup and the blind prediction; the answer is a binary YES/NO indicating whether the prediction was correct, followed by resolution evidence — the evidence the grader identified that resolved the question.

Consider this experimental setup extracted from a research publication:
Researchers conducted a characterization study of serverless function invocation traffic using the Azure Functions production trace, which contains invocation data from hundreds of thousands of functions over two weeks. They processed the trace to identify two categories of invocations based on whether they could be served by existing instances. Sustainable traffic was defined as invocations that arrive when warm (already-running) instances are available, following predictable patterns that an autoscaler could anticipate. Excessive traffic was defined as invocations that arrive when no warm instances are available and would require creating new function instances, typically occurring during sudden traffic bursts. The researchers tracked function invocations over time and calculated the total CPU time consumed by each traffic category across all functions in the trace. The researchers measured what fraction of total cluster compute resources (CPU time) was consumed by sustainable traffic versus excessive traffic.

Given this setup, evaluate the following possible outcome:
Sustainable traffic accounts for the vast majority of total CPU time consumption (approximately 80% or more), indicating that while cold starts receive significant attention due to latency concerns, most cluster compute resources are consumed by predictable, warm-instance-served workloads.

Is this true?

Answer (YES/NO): YES